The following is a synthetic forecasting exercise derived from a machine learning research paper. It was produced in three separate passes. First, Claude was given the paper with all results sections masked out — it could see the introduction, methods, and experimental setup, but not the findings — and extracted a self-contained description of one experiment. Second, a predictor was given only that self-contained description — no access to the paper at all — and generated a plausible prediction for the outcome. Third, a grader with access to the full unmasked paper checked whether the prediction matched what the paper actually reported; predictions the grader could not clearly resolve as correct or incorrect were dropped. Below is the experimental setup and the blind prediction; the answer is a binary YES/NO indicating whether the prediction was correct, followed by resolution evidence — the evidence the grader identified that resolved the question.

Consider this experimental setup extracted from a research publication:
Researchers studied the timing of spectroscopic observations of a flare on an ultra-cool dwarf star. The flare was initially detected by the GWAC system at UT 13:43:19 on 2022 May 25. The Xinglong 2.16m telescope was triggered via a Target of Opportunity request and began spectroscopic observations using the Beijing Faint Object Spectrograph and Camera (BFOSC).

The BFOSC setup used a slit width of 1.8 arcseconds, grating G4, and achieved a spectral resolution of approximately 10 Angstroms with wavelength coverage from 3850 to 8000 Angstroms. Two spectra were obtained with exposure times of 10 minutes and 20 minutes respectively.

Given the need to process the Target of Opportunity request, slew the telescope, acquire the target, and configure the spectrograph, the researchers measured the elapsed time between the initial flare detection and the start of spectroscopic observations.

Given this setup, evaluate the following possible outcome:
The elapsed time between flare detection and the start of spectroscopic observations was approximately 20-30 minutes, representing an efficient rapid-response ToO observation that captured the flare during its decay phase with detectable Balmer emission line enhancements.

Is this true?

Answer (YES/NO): NO